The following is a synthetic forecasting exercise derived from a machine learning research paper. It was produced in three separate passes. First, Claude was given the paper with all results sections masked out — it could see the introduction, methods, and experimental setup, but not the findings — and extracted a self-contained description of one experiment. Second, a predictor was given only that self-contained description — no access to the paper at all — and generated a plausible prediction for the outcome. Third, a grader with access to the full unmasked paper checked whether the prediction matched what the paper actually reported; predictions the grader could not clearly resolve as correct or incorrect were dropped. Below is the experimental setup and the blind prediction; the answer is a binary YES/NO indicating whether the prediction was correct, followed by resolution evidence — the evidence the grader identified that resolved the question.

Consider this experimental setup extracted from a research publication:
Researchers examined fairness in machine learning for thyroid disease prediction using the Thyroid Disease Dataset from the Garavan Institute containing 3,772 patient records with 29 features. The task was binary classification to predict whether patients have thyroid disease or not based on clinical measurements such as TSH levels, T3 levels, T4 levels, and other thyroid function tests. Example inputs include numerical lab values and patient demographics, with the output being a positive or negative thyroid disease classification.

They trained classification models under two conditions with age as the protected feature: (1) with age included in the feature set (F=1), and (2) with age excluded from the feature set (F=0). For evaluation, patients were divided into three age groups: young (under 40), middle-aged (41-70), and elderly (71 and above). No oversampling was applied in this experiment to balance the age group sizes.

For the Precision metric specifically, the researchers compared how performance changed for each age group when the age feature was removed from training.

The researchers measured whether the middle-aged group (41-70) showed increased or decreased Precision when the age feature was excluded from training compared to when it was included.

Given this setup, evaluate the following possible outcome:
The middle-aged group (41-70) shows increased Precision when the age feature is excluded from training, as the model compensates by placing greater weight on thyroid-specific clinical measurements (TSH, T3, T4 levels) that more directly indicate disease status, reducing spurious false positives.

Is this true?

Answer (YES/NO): YES